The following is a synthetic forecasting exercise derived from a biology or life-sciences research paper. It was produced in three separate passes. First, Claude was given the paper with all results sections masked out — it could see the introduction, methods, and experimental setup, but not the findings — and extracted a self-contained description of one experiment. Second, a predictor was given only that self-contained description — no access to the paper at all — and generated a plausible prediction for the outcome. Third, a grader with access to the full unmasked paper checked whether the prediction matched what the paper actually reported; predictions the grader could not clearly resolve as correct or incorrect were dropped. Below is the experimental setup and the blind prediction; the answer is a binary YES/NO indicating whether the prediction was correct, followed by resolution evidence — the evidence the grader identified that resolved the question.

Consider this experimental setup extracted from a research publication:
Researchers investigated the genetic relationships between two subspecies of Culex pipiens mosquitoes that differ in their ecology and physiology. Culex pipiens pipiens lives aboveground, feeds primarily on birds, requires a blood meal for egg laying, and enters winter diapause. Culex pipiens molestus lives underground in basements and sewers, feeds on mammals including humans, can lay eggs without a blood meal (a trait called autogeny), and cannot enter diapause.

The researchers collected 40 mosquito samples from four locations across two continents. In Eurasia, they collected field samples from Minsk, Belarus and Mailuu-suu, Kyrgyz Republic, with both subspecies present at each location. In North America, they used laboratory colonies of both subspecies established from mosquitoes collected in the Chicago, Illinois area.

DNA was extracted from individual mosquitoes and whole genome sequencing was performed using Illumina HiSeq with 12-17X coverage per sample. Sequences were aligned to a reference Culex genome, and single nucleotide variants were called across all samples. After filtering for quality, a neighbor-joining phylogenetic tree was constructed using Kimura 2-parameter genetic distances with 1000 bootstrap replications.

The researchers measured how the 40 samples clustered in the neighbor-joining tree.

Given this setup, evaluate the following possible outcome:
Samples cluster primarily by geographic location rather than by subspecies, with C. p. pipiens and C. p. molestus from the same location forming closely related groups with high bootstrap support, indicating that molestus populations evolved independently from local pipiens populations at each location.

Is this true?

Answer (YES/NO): NO